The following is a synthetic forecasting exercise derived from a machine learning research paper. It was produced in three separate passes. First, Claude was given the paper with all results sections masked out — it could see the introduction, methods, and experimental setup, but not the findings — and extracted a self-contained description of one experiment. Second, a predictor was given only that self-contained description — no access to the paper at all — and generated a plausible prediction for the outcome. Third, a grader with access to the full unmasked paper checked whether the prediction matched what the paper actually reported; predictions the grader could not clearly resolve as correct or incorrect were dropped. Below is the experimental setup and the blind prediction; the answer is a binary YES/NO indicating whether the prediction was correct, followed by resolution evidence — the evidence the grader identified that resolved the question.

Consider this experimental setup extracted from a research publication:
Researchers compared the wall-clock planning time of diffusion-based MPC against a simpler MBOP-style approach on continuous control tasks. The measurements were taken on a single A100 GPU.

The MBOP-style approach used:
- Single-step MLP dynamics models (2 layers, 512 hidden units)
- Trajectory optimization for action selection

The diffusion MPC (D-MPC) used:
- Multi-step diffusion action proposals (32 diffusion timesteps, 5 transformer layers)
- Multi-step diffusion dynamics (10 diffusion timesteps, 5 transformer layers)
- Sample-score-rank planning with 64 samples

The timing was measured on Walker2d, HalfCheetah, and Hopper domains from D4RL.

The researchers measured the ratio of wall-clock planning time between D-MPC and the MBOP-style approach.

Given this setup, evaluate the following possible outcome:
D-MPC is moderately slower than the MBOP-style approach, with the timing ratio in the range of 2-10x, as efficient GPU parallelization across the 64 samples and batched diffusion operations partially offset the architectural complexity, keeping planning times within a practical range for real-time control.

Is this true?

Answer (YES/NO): NO